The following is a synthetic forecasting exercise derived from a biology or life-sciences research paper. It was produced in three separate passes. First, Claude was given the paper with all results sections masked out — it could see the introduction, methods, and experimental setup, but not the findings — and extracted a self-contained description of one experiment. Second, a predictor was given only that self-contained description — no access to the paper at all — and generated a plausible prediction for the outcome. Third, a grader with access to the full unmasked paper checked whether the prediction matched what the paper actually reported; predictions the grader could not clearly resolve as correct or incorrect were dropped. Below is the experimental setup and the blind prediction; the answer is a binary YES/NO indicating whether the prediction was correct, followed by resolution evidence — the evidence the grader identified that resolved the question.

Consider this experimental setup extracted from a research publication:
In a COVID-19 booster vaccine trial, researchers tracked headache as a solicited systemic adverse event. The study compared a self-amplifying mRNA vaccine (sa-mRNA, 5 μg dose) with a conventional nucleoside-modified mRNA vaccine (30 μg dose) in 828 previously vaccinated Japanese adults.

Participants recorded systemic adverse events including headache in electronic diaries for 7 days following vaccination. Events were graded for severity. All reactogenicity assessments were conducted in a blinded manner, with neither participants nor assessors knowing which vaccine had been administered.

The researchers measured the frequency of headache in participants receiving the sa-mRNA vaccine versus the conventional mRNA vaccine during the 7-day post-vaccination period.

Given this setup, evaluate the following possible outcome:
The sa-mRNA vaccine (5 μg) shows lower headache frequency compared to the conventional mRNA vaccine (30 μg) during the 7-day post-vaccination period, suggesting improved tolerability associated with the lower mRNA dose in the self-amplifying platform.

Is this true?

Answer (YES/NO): NO